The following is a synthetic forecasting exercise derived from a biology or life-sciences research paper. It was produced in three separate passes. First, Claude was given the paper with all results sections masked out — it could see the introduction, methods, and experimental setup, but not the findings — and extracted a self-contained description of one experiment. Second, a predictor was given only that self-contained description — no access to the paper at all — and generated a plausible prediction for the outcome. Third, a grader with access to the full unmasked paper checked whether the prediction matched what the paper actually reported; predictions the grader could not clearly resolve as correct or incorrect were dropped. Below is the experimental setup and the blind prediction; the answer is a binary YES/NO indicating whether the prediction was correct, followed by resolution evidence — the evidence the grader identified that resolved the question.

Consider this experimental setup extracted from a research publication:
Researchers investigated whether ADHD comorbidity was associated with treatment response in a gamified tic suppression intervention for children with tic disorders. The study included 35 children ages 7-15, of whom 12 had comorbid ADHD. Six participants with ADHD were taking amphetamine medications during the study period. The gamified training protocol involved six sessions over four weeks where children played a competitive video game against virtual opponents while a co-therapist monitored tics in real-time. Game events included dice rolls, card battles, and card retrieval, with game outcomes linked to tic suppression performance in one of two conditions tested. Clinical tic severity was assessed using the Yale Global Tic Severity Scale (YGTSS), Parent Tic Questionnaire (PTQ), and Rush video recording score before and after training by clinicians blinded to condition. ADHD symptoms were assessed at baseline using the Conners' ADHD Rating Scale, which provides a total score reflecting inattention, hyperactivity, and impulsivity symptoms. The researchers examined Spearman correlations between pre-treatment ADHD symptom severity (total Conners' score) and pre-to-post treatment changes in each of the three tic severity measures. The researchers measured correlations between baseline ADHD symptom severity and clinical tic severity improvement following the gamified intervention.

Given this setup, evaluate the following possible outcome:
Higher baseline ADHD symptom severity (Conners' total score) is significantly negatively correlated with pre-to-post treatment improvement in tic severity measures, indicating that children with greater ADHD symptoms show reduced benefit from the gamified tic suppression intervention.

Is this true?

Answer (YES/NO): NO